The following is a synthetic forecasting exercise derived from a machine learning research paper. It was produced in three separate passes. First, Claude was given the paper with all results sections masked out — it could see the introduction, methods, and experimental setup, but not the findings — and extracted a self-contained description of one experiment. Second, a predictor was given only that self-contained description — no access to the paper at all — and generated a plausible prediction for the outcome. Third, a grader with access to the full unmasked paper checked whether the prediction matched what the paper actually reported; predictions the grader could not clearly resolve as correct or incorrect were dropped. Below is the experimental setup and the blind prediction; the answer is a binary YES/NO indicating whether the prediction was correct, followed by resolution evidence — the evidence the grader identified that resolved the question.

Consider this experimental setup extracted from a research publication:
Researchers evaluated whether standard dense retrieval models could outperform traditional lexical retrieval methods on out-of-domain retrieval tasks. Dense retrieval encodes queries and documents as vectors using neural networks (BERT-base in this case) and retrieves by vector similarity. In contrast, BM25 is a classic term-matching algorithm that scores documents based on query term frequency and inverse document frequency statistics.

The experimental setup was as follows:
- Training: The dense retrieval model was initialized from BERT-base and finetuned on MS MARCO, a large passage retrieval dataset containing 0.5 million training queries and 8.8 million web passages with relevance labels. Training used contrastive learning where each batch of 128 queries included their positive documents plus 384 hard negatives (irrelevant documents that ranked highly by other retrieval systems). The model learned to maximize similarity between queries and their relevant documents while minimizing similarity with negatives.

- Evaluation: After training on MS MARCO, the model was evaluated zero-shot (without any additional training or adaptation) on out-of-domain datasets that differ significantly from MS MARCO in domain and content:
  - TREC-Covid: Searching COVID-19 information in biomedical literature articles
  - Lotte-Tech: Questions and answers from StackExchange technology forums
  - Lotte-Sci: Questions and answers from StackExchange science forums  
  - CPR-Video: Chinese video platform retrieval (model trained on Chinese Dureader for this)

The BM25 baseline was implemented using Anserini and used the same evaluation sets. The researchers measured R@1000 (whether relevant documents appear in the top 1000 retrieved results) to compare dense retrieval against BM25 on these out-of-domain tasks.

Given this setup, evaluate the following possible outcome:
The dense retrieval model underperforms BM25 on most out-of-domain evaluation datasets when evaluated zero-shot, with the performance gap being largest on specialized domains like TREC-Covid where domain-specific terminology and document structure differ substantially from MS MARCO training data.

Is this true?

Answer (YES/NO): NO